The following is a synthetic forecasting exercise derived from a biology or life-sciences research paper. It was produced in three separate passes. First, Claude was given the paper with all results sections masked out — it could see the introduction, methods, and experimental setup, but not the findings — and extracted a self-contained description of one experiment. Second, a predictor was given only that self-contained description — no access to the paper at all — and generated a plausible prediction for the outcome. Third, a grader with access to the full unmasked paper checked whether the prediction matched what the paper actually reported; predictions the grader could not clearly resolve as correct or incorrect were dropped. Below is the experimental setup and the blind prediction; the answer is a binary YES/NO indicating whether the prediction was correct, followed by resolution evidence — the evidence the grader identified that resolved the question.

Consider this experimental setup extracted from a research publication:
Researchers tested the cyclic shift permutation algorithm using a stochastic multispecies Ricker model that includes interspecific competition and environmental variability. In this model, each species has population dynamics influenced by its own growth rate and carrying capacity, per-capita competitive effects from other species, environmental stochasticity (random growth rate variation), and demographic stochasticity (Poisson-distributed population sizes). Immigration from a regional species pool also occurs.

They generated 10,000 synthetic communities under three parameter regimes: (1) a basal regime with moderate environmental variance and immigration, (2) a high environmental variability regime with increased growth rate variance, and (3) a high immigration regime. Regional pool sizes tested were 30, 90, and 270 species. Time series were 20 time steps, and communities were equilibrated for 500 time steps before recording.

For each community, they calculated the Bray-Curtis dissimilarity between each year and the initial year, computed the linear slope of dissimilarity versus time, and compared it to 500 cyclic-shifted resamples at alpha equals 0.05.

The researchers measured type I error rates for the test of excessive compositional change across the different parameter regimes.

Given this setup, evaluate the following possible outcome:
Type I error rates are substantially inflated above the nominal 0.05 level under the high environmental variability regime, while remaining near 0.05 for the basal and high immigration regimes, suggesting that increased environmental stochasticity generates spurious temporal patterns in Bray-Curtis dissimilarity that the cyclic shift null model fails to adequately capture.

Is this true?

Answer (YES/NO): NO